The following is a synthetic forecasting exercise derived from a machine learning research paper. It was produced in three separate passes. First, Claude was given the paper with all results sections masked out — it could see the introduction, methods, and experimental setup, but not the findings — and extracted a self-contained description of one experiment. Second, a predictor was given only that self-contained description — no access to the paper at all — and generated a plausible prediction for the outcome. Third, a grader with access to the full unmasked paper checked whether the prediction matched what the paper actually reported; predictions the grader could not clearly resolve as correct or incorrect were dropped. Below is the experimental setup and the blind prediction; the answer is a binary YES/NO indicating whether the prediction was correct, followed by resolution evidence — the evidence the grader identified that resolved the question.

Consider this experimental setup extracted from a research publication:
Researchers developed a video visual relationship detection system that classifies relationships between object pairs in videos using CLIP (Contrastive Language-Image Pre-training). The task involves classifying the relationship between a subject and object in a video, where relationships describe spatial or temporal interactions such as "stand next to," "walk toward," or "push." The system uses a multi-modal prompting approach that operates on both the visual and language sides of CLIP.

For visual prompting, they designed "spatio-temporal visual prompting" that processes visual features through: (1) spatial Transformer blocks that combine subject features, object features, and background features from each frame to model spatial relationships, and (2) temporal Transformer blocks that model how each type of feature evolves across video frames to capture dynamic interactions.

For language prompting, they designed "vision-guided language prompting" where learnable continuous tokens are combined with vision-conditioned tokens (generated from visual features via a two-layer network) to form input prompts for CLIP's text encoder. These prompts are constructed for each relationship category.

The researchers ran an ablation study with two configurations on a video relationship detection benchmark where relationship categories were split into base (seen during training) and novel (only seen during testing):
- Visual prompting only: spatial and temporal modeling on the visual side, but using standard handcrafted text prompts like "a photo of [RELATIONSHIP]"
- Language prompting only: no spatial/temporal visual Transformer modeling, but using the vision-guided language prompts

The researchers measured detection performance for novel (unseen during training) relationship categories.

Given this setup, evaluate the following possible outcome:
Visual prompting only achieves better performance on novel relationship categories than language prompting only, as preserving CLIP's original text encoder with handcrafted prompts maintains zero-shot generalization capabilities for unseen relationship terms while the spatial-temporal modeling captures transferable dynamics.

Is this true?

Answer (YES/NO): NO